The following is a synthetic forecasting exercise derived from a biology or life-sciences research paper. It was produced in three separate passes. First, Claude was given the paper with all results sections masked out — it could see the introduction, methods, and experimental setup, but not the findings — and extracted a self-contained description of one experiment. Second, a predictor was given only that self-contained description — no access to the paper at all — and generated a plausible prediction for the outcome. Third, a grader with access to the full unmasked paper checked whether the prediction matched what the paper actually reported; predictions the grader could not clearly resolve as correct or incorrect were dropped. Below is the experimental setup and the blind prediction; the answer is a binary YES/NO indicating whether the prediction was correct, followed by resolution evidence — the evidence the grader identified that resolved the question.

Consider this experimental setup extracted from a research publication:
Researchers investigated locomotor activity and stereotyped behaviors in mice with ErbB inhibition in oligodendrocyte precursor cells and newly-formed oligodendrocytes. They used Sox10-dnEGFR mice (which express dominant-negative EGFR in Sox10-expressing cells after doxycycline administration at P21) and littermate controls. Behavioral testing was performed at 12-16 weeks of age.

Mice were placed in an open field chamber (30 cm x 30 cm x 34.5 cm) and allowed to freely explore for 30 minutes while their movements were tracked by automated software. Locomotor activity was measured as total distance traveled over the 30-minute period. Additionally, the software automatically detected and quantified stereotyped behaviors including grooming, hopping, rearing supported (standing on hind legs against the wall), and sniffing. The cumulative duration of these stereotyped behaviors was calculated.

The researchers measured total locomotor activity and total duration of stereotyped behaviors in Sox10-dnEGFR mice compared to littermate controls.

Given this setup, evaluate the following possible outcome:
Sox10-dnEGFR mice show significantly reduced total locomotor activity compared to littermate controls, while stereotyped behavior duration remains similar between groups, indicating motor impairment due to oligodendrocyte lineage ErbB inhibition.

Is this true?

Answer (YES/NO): NO